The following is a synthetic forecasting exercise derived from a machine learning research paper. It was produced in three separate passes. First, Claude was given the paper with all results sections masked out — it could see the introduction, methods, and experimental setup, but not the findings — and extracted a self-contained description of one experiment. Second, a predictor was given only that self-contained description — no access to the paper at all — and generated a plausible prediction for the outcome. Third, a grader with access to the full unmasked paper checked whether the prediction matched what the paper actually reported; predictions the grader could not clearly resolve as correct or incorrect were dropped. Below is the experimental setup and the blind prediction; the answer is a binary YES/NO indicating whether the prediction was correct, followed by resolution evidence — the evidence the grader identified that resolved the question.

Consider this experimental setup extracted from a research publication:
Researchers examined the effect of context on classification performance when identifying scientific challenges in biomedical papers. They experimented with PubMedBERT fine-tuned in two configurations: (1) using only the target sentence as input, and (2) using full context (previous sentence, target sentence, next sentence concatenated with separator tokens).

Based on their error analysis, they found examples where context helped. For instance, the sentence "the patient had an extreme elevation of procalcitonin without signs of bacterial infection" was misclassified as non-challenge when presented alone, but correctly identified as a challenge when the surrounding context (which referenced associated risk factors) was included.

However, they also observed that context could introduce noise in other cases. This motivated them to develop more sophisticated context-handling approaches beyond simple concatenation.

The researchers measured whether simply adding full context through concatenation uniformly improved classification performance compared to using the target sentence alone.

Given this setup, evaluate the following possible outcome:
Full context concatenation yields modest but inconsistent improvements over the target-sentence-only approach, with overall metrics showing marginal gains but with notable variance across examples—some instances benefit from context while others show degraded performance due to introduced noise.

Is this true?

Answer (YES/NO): NO